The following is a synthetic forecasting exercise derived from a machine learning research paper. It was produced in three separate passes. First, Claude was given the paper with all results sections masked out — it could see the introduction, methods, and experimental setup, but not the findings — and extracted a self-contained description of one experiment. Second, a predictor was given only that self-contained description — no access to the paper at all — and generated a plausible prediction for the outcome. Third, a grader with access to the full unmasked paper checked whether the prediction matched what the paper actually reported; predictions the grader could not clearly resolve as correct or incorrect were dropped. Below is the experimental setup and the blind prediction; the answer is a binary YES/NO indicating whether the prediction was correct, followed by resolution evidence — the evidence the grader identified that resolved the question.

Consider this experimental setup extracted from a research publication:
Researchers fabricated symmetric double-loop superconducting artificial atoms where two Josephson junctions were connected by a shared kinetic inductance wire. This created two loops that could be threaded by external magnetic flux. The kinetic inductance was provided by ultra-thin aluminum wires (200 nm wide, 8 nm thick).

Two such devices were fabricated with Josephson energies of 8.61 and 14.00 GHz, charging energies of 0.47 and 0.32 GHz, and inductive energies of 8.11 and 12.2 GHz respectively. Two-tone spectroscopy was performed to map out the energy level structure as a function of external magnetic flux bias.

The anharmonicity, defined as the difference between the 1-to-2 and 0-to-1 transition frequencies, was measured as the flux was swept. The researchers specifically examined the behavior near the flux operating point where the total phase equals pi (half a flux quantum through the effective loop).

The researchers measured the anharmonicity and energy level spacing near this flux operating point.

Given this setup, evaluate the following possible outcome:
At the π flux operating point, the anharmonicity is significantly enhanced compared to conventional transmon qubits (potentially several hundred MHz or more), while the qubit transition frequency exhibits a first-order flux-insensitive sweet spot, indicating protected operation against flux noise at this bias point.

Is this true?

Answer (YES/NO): NO